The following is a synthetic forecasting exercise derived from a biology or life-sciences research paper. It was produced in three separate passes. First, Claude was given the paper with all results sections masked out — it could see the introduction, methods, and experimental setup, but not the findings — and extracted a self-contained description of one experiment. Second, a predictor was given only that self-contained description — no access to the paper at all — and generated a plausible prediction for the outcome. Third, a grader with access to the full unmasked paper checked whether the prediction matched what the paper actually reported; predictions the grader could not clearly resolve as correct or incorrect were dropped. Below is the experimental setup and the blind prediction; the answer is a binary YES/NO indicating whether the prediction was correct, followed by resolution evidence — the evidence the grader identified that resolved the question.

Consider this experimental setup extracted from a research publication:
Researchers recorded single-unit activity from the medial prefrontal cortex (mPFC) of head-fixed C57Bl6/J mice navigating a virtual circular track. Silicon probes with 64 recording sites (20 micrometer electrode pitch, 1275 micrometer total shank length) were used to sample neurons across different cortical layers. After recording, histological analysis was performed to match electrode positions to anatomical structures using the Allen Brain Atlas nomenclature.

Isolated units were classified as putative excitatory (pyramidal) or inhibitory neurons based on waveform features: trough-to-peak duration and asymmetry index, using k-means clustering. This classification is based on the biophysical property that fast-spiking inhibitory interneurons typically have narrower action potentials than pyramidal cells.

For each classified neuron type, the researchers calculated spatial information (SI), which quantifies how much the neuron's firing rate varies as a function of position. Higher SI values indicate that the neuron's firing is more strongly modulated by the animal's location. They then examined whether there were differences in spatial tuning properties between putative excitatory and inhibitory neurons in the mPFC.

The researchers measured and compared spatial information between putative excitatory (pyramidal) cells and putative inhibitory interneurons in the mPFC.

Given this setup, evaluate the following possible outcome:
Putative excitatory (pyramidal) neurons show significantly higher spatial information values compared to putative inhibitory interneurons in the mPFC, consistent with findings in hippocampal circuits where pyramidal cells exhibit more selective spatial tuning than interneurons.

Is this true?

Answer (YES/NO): YES